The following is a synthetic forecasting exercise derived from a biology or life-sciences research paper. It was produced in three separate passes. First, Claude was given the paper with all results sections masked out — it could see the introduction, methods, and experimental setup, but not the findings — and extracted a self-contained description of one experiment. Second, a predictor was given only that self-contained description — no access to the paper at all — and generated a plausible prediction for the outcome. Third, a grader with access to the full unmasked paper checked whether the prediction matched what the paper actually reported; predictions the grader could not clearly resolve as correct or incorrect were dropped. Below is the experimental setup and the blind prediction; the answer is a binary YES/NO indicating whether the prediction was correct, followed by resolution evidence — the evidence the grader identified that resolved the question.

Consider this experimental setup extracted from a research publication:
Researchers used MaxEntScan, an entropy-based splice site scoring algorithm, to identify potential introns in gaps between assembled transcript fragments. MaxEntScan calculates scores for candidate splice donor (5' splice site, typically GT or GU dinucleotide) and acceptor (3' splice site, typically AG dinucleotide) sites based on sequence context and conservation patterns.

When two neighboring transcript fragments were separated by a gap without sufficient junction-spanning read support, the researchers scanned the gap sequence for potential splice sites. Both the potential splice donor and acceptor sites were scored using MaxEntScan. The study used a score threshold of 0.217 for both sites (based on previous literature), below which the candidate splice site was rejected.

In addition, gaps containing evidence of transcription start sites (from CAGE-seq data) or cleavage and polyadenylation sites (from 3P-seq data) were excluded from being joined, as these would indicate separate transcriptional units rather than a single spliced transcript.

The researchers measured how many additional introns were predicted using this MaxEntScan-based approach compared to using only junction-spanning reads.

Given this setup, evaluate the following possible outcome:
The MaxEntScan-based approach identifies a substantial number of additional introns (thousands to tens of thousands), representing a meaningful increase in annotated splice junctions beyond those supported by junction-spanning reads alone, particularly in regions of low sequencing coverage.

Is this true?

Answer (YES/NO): YES